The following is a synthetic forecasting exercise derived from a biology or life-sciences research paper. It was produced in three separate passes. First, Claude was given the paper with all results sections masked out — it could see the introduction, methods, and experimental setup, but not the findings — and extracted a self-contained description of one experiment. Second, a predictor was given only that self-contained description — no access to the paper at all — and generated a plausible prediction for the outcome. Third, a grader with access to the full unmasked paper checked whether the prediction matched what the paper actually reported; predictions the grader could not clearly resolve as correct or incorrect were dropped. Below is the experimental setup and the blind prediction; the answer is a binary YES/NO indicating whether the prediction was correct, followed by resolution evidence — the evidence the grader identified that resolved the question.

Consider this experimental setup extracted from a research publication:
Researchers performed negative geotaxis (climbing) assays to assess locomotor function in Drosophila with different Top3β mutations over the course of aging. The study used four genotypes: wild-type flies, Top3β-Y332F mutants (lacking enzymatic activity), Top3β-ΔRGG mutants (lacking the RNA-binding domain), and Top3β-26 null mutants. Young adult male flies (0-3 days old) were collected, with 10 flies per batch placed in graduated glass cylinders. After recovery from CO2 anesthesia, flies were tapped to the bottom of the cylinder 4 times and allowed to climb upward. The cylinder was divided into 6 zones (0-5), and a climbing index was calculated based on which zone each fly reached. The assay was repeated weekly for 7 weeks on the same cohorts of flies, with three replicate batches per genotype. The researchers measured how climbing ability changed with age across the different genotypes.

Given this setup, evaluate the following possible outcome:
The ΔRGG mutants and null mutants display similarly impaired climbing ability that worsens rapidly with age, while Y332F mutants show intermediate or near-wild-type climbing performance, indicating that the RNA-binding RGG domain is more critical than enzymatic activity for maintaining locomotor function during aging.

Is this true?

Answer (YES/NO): NO